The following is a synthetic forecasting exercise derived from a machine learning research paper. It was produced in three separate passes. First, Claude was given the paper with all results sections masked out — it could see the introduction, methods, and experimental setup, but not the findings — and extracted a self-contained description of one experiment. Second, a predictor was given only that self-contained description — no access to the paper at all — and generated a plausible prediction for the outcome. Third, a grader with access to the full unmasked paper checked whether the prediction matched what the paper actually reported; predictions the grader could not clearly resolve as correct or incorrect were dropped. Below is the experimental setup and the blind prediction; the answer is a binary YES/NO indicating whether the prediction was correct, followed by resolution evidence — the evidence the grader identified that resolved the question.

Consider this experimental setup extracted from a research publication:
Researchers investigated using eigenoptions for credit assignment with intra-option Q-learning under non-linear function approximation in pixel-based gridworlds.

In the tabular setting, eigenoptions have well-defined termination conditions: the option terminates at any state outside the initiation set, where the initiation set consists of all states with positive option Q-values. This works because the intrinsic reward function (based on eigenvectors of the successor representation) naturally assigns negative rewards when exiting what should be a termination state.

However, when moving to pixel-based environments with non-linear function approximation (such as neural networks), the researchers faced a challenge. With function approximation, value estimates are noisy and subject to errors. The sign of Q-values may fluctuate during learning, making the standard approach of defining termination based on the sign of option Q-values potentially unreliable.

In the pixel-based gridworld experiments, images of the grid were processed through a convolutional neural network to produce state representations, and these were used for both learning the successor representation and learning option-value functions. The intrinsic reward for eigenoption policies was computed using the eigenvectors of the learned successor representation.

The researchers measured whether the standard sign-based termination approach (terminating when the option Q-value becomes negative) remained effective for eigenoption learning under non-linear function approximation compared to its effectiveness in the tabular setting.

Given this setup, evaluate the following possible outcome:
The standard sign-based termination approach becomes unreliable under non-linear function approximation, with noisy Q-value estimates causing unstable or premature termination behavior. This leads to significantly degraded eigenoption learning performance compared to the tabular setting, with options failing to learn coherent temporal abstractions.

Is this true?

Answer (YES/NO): NO